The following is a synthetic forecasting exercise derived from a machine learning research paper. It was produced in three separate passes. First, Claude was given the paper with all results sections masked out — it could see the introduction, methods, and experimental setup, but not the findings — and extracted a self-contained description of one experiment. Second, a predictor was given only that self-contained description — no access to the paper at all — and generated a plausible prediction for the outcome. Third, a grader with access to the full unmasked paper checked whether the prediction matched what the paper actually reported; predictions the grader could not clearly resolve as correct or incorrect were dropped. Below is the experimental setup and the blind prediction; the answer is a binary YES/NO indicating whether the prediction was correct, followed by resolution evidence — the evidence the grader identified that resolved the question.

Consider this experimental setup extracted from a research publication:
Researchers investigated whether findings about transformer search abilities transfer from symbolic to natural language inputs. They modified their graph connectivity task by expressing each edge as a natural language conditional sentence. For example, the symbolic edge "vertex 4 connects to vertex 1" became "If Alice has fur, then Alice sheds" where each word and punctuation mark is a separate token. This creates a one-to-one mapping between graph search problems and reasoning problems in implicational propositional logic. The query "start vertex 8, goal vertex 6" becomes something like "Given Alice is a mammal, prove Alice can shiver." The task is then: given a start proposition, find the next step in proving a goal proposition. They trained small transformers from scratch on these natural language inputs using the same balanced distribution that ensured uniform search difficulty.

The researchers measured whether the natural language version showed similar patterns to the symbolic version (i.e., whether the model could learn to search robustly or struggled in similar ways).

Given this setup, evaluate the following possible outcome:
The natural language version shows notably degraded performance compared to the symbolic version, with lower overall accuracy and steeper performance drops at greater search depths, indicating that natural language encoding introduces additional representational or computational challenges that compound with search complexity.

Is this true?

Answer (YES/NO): NO